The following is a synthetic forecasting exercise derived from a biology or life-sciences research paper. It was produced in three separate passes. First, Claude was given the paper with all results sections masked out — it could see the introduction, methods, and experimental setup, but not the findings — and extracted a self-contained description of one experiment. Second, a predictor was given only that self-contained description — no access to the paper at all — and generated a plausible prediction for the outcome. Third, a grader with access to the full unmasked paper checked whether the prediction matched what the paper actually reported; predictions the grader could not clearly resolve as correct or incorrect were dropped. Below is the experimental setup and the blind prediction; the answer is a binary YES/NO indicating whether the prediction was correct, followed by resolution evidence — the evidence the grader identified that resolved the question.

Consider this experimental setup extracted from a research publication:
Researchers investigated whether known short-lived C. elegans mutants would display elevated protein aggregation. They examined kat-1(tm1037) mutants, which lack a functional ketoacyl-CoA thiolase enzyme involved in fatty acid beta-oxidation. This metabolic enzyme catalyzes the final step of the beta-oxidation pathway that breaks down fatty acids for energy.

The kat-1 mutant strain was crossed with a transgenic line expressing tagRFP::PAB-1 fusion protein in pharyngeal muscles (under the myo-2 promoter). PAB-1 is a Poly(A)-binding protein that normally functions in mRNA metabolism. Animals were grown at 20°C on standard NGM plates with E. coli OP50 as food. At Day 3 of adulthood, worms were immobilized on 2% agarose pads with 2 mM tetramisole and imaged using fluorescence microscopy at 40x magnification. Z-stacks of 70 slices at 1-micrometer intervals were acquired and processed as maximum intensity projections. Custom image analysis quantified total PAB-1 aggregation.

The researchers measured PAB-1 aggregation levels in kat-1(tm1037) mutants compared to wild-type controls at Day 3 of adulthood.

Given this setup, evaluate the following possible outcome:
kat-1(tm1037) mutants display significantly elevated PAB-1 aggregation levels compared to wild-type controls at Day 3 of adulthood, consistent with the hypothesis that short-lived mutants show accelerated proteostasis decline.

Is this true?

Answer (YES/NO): NO